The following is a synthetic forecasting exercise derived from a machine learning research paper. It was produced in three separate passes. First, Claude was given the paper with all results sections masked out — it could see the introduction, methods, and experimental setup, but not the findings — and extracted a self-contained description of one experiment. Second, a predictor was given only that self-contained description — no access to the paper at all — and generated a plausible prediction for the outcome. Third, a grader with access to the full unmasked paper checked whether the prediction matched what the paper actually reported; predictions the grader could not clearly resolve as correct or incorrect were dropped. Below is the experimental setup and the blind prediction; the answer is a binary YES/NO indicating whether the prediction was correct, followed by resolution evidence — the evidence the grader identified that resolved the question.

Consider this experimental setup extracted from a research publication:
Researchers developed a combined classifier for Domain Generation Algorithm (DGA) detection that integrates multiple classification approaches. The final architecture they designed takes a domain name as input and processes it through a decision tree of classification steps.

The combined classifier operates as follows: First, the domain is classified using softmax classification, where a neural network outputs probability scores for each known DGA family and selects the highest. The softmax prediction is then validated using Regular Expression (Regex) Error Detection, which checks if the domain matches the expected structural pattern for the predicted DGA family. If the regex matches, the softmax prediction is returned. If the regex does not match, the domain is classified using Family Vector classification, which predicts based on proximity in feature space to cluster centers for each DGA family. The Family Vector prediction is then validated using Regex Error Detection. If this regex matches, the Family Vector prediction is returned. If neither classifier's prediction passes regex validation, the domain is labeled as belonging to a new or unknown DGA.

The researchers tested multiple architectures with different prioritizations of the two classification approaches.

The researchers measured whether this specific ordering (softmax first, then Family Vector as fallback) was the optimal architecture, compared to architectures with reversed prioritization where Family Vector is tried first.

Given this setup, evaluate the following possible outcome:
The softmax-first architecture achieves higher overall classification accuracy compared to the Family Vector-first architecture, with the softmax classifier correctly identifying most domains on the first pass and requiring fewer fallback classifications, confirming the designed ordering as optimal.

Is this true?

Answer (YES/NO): NO